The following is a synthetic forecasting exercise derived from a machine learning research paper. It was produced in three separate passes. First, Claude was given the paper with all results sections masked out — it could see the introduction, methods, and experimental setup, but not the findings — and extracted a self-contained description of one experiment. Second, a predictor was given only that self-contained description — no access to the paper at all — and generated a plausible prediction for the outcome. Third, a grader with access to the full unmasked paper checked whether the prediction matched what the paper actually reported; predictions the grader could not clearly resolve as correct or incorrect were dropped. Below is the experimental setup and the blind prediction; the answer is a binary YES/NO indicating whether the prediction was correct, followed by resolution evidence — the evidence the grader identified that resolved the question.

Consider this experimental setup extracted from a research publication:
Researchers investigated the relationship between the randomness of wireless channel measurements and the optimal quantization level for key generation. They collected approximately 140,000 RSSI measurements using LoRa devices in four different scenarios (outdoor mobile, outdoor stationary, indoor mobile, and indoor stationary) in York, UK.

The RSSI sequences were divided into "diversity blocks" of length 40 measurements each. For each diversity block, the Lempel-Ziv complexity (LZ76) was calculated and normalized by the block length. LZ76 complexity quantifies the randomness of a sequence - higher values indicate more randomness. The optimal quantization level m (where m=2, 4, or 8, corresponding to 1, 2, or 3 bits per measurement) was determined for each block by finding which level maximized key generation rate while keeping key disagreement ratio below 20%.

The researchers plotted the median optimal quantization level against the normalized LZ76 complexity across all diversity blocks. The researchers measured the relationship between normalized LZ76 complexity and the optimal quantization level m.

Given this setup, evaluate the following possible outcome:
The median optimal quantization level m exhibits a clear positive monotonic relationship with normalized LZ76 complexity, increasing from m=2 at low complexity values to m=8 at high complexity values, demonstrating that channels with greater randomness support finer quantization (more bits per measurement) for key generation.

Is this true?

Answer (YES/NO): YES